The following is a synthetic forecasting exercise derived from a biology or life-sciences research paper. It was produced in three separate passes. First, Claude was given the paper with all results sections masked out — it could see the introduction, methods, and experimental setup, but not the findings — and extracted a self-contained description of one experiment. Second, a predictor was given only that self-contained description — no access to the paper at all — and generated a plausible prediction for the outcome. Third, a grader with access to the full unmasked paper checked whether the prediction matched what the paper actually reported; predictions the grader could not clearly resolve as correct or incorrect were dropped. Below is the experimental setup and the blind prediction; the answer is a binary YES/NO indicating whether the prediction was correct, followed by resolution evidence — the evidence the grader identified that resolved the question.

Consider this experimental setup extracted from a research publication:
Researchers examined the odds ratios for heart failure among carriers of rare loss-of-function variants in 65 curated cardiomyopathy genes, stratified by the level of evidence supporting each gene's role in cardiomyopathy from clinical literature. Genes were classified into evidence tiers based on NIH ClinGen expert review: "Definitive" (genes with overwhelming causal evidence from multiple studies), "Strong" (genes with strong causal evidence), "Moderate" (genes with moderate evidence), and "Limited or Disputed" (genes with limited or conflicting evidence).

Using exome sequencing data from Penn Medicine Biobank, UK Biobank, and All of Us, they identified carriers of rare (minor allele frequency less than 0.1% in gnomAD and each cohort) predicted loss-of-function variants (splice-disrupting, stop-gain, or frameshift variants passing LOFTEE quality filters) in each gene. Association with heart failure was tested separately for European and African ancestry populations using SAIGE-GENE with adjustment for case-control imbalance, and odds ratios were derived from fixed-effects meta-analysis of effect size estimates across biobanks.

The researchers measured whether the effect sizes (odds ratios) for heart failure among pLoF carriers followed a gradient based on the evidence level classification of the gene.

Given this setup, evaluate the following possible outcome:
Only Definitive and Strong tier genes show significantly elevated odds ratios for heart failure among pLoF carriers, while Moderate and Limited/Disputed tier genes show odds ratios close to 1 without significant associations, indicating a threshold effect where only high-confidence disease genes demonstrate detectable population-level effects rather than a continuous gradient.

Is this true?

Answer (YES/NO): NO